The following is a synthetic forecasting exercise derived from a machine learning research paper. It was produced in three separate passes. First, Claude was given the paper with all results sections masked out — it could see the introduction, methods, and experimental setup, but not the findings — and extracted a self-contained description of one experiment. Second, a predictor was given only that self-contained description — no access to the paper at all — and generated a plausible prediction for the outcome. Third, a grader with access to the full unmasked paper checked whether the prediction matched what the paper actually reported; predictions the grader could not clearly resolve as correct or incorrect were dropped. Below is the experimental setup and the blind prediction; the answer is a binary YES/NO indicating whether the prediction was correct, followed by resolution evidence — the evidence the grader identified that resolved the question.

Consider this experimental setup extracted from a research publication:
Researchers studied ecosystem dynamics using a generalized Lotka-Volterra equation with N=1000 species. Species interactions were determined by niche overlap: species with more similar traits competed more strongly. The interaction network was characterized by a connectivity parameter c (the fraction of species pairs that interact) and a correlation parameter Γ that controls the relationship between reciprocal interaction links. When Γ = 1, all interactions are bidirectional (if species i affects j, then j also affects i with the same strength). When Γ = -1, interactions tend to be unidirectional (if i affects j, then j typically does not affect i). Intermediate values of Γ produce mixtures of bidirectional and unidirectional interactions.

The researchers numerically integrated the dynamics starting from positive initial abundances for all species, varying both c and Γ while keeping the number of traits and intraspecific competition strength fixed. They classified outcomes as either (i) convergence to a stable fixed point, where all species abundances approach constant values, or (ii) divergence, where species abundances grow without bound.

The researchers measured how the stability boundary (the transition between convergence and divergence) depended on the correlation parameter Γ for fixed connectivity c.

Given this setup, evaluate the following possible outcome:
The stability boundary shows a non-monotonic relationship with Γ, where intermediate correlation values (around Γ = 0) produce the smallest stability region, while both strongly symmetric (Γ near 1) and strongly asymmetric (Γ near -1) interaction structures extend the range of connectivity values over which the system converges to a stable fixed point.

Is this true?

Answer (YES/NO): NO